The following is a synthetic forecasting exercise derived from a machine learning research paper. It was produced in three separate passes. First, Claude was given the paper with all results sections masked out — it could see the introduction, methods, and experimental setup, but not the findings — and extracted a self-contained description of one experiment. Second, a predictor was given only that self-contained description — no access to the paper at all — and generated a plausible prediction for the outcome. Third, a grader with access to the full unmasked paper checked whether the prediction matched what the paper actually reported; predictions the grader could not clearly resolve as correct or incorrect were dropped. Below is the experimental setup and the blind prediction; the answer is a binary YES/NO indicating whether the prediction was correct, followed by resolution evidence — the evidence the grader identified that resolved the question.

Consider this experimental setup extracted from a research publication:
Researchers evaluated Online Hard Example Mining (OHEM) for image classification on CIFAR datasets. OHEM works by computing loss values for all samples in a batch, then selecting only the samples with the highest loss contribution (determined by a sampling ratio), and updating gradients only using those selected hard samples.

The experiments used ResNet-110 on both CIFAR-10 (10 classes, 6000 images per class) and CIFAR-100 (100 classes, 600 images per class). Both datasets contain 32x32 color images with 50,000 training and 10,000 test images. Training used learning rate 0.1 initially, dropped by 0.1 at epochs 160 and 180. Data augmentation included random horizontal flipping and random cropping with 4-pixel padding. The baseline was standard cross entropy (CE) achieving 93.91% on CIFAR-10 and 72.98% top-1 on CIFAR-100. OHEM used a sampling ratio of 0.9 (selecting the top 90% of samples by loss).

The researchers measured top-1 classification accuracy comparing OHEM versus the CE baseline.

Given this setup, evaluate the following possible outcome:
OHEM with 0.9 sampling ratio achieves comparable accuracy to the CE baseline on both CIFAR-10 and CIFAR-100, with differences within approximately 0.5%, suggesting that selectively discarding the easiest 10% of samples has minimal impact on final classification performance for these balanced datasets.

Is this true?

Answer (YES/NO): YES